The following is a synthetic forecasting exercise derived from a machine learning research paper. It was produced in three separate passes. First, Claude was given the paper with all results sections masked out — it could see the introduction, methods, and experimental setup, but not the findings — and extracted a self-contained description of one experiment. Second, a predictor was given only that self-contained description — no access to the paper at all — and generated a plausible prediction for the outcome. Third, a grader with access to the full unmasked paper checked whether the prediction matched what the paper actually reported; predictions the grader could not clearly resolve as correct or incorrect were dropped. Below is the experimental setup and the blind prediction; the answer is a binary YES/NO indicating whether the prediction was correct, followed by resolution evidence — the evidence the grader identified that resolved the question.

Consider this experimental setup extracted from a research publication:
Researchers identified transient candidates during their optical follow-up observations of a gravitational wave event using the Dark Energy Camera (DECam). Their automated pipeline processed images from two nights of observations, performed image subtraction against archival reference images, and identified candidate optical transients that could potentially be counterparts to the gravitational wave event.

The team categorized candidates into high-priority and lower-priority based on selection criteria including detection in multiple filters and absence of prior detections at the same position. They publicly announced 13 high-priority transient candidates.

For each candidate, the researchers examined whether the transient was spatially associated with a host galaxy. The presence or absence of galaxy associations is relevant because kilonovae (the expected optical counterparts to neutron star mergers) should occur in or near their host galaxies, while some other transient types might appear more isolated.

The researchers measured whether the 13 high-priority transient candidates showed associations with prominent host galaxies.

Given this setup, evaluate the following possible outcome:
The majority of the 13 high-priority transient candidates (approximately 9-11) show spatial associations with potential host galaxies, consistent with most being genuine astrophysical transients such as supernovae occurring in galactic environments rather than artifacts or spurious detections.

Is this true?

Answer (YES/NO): NO